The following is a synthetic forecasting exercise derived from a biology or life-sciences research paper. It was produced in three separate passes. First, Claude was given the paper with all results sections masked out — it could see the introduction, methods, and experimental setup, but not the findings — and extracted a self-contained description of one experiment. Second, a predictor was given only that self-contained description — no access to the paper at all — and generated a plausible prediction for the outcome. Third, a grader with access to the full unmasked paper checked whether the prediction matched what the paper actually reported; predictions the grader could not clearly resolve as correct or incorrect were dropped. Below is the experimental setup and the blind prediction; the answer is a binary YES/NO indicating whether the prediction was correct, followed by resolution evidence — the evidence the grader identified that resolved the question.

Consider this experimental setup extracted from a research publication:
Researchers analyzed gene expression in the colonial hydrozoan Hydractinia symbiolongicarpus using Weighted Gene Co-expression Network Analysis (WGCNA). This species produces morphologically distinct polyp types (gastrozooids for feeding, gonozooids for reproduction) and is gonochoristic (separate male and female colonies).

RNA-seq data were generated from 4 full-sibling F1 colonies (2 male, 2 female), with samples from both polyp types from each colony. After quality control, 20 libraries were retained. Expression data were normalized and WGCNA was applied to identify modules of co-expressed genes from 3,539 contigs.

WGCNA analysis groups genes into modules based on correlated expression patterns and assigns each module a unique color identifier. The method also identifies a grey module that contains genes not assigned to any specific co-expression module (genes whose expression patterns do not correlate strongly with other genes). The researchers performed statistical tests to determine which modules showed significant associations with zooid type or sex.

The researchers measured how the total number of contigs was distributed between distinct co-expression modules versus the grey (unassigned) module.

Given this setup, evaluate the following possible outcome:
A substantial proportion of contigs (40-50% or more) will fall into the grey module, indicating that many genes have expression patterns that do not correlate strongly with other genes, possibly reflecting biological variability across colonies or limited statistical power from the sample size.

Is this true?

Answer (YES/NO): NO